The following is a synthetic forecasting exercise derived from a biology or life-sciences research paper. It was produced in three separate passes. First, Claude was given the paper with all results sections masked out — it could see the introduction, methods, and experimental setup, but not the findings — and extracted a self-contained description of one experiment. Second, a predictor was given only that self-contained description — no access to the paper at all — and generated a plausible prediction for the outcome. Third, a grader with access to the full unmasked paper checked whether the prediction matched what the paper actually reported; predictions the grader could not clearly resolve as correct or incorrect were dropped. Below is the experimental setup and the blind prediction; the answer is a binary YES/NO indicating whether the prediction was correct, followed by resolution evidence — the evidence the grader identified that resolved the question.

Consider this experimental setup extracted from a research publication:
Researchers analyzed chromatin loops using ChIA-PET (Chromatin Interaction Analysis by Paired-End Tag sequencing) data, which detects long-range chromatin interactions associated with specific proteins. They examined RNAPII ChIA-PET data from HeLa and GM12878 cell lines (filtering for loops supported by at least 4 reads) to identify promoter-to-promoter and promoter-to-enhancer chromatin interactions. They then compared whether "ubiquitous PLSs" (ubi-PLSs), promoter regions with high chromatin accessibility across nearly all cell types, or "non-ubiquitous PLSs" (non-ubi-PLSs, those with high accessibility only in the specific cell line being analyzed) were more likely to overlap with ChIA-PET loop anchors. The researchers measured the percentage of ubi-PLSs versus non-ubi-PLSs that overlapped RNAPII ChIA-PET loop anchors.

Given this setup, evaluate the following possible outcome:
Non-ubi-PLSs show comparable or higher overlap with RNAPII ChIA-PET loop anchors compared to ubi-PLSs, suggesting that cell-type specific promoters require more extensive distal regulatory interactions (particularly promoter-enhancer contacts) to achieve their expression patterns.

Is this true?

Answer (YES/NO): NO